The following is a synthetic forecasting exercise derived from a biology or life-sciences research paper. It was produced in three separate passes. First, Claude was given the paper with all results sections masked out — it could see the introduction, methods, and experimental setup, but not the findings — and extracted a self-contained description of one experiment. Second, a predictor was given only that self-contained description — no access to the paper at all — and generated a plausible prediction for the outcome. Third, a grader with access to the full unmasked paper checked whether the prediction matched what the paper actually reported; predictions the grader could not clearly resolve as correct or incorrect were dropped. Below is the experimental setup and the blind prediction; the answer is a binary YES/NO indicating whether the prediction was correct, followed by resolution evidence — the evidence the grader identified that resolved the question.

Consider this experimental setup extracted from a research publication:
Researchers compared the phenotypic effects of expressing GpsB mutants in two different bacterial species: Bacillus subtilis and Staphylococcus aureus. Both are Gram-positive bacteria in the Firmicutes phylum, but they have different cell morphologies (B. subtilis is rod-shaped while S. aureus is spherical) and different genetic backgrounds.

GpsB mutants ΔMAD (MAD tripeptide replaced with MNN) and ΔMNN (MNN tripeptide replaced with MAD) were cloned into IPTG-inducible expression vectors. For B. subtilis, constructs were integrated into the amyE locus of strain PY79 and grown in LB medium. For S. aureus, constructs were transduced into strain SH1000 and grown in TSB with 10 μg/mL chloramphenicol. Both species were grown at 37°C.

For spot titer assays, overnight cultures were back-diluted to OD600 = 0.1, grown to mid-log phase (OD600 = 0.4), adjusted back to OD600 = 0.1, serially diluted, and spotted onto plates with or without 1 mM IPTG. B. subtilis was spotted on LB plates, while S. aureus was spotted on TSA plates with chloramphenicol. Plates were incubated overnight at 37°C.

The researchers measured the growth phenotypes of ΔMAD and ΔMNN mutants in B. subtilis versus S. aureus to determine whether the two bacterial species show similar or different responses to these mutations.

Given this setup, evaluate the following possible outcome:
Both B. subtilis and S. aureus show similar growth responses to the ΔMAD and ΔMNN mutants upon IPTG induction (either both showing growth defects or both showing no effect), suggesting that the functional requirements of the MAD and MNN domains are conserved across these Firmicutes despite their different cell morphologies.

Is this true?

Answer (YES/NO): NO